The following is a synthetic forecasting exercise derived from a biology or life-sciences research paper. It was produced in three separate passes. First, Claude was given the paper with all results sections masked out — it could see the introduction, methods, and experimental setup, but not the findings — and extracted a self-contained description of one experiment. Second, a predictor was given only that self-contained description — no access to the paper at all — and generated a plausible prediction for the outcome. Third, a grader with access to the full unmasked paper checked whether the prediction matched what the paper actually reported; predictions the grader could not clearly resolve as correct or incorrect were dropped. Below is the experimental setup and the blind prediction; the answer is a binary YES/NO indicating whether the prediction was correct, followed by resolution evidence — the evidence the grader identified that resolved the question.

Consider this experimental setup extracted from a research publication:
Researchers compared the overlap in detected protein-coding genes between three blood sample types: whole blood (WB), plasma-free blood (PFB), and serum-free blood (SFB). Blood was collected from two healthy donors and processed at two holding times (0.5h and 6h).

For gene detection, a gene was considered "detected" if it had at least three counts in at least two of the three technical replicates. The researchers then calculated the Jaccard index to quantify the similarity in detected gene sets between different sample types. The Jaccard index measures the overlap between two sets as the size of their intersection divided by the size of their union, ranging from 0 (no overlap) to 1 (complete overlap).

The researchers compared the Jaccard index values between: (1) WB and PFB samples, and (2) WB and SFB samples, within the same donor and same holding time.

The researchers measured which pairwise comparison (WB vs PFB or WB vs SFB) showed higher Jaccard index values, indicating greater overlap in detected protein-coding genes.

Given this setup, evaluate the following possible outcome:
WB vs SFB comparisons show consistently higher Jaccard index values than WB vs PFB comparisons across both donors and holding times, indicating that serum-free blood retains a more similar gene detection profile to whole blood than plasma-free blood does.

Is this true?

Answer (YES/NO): NO